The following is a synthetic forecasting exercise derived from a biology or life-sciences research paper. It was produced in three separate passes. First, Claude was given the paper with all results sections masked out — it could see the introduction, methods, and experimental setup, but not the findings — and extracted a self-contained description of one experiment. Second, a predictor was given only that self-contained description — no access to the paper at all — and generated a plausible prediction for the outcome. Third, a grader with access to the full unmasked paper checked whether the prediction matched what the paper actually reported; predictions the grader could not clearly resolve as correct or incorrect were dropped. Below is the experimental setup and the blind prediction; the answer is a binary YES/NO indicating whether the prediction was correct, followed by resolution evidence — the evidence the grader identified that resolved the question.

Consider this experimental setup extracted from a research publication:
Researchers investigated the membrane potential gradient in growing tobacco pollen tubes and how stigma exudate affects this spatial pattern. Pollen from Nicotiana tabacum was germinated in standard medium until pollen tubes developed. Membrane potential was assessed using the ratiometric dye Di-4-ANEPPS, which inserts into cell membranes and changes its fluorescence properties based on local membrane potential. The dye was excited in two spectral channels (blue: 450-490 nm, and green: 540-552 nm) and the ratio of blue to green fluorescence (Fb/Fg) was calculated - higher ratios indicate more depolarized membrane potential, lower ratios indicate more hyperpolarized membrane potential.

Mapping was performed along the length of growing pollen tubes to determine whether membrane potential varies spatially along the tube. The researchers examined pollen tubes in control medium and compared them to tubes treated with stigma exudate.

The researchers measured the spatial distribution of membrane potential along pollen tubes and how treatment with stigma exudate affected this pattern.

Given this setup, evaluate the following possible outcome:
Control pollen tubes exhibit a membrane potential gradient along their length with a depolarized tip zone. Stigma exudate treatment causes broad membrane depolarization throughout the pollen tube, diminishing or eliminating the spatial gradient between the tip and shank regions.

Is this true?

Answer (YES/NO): NO